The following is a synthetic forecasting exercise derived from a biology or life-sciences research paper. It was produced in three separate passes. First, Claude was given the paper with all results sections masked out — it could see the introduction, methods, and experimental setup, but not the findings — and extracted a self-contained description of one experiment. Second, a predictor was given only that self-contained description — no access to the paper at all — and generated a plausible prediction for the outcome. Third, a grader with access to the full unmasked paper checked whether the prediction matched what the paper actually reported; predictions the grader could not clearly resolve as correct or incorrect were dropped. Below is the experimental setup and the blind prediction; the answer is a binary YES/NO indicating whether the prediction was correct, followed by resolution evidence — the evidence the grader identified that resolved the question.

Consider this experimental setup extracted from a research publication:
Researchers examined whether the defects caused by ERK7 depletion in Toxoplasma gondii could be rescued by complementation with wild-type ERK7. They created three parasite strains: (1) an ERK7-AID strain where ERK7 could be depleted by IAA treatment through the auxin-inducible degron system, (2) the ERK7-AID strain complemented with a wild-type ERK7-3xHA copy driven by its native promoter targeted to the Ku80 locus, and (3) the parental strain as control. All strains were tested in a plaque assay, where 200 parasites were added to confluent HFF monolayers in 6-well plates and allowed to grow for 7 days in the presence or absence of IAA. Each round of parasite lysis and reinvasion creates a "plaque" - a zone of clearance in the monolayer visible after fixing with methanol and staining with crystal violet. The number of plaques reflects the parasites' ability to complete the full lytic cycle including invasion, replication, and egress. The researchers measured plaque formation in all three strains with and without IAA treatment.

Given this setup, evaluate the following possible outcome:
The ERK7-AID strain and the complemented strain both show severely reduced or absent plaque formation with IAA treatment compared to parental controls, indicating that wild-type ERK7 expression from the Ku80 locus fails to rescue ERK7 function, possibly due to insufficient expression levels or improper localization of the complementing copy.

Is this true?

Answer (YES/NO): NO